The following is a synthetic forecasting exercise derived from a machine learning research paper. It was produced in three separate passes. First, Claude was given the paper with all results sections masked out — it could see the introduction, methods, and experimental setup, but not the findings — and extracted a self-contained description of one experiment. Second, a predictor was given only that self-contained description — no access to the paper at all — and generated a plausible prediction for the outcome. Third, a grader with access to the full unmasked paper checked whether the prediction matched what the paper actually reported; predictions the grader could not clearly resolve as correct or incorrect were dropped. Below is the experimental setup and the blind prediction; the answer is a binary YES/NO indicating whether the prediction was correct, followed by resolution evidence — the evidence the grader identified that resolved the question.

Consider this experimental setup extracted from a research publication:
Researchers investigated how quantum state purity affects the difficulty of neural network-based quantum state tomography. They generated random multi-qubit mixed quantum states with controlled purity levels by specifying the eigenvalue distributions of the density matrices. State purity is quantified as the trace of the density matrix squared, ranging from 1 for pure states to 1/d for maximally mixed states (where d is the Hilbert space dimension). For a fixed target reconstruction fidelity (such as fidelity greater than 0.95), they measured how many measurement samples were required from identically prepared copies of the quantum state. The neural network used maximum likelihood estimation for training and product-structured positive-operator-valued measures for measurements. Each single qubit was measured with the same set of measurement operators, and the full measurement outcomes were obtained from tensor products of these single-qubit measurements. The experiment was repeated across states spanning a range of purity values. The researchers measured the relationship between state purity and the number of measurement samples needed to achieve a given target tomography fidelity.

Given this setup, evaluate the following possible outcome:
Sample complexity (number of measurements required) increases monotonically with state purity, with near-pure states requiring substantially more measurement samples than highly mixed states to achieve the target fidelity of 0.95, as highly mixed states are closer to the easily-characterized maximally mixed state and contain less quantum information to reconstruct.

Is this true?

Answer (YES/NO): NO